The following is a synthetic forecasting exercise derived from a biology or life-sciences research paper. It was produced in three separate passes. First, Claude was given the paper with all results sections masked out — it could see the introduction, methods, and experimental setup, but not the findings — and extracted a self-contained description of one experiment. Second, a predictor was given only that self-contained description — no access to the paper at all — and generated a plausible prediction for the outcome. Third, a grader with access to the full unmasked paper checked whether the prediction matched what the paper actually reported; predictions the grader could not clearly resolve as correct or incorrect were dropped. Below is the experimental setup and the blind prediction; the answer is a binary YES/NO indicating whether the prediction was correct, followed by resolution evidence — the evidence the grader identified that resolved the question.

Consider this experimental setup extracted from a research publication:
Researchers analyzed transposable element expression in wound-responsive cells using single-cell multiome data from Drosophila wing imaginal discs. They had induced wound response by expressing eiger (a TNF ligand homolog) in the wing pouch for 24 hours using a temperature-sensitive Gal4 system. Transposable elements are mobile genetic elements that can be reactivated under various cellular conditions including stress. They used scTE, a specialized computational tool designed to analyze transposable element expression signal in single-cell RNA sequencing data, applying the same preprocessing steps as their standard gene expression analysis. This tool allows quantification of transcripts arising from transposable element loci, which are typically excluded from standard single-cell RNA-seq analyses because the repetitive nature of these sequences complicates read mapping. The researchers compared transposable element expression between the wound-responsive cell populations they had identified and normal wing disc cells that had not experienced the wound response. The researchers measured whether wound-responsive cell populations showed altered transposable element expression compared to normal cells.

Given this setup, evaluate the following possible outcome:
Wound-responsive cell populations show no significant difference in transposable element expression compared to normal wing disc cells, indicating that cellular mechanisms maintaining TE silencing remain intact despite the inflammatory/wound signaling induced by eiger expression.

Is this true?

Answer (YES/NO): NO